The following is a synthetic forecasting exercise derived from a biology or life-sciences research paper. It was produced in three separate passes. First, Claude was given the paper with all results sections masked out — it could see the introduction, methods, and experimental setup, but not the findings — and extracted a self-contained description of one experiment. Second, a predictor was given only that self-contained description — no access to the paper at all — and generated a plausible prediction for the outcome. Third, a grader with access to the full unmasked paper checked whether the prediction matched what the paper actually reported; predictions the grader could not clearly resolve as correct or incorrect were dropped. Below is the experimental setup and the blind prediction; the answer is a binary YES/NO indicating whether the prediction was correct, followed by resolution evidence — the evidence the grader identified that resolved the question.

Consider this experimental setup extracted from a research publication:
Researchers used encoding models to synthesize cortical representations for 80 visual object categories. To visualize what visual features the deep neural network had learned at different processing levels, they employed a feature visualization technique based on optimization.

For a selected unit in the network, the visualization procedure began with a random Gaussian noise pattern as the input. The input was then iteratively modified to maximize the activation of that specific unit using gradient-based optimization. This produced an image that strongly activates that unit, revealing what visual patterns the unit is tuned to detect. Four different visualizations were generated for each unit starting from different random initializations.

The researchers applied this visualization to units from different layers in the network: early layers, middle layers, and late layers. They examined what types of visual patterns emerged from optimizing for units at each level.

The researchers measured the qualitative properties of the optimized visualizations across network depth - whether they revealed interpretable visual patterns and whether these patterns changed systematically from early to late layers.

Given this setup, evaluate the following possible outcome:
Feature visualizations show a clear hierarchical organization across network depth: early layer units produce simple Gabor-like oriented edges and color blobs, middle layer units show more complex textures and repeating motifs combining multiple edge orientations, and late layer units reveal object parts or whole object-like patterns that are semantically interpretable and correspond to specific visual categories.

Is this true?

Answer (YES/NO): NO